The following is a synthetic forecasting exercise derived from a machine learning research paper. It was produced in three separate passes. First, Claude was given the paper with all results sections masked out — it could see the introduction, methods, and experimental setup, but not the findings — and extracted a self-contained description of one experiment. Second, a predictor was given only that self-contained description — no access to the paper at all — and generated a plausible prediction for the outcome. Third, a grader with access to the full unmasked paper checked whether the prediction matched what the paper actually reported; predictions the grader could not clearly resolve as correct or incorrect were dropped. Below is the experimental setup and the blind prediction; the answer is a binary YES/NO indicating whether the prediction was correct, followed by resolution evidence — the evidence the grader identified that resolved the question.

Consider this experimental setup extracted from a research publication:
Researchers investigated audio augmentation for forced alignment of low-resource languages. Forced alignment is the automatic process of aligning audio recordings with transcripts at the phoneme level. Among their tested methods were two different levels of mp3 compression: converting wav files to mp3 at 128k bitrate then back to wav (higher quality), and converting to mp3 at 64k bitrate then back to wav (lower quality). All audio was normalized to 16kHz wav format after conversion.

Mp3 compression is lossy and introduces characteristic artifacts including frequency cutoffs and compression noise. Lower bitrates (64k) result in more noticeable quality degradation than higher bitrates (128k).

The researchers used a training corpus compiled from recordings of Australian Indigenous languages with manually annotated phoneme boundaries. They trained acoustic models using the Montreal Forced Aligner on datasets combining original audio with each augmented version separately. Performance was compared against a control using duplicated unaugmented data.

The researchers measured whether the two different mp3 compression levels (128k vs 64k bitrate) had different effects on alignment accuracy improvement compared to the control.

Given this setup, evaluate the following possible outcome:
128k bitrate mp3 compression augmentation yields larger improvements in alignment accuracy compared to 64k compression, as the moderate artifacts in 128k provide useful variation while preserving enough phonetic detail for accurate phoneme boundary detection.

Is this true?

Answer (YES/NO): YES